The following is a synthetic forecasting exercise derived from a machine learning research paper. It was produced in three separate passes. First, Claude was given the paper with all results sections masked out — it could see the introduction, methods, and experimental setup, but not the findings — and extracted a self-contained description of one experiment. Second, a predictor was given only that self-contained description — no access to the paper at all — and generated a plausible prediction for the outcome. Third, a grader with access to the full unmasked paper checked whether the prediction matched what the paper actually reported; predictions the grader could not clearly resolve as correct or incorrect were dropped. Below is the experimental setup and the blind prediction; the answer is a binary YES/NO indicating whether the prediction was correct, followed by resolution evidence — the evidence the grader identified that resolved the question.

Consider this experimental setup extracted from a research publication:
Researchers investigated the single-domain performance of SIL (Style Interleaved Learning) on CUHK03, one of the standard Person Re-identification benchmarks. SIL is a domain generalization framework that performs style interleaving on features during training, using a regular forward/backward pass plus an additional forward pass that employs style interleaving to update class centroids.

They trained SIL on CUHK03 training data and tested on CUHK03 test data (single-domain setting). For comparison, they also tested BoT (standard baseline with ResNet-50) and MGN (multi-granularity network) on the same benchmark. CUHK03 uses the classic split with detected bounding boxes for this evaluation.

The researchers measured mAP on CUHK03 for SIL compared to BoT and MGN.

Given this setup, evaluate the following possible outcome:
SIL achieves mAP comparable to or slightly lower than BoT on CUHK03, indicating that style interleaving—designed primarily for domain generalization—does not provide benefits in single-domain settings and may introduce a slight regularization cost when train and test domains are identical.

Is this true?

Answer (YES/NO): NO